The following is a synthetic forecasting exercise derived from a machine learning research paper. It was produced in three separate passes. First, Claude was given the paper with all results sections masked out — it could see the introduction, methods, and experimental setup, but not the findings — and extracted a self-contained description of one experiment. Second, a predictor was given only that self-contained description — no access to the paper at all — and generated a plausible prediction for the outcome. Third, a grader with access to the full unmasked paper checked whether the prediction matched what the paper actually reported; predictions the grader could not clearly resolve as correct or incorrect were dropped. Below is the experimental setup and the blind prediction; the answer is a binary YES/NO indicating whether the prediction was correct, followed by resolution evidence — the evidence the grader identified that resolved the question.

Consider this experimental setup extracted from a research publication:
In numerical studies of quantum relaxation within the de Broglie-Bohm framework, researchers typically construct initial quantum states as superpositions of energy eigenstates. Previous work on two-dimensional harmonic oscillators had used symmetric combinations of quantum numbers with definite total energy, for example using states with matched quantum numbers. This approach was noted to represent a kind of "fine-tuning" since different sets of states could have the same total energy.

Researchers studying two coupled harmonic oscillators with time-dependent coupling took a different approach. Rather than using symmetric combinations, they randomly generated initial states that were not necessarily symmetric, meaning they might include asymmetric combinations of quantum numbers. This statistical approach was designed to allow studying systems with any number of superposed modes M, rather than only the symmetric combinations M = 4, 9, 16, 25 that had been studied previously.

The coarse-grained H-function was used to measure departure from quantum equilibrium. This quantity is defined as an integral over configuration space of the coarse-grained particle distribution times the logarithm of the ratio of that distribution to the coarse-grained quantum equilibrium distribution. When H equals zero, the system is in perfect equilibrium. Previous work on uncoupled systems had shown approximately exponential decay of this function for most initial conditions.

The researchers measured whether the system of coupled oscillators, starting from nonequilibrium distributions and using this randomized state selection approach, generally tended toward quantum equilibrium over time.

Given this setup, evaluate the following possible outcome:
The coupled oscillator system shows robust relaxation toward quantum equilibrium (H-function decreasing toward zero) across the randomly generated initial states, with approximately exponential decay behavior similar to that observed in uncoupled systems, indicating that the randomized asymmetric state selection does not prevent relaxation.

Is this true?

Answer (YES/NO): YES